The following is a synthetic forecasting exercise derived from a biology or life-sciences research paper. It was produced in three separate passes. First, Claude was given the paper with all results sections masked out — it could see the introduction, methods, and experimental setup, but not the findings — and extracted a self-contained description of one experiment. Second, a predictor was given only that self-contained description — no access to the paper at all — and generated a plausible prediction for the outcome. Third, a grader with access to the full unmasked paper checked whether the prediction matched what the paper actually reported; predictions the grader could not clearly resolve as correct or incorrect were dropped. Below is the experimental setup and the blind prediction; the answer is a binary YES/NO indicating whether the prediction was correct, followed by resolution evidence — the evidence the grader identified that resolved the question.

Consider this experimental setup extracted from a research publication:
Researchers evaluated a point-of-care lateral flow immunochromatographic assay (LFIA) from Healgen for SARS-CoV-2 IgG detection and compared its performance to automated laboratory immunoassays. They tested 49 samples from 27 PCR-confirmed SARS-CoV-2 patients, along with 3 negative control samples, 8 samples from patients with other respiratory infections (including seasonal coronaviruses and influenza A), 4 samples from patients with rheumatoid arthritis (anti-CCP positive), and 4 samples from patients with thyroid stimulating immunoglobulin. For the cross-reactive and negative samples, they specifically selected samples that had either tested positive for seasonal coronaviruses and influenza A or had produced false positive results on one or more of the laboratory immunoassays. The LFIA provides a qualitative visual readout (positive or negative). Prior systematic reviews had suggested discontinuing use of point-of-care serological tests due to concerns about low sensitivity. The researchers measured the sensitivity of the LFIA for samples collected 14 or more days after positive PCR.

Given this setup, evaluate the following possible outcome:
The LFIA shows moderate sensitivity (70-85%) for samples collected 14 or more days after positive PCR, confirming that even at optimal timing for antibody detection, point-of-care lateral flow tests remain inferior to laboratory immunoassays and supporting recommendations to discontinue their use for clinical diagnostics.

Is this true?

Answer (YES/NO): NO